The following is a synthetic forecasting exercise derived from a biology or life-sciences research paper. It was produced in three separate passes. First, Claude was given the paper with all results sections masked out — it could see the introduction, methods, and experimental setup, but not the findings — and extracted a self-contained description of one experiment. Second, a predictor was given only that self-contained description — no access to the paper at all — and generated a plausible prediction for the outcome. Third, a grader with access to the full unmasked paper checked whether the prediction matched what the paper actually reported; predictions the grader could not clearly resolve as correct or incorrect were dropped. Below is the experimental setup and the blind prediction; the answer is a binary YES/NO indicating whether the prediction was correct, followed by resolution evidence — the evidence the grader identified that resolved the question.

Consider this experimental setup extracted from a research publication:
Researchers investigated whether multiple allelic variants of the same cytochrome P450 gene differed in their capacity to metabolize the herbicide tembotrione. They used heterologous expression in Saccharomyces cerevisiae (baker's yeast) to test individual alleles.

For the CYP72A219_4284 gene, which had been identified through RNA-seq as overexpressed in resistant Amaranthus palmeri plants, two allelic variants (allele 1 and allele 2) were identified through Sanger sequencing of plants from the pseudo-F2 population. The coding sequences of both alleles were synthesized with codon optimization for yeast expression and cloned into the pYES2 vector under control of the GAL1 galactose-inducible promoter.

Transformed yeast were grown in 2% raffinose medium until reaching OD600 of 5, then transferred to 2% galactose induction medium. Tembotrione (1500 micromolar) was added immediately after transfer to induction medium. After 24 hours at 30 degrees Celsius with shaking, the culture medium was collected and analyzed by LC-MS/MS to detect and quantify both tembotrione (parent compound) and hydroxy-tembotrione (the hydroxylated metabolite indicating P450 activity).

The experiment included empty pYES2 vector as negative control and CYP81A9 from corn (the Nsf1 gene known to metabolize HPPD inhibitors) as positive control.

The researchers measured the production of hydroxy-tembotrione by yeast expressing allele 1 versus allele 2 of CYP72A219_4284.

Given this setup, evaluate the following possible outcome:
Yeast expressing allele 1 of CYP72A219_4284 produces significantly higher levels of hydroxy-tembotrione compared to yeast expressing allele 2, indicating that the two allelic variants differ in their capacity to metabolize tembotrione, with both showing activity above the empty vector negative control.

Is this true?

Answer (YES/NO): NO